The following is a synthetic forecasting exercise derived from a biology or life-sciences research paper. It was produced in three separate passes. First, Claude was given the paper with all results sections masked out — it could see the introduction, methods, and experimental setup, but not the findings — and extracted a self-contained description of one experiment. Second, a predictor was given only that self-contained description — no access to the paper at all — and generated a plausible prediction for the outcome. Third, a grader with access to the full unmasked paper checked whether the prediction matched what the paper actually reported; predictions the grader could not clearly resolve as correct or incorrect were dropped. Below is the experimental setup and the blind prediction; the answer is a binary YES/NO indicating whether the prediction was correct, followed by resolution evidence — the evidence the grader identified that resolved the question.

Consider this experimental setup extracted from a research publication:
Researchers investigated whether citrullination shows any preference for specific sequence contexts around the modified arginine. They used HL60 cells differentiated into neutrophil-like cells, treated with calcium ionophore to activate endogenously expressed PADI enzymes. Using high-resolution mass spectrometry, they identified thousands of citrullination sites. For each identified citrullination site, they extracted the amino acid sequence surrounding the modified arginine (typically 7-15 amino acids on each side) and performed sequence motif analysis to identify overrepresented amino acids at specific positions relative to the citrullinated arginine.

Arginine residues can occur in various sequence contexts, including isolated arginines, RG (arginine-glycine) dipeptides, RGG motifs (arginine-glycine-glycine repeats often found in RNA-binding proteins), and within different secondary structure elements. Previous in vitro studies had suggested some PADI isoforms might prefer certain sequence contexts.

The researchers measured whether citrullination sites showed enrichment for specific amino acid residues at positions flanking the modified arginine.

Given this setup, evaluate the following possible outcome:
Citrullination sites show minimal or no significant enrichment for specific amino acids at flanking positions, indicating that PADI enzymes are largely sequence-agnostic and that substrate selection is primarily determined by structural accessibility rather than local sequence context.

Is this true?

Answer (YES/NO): NO